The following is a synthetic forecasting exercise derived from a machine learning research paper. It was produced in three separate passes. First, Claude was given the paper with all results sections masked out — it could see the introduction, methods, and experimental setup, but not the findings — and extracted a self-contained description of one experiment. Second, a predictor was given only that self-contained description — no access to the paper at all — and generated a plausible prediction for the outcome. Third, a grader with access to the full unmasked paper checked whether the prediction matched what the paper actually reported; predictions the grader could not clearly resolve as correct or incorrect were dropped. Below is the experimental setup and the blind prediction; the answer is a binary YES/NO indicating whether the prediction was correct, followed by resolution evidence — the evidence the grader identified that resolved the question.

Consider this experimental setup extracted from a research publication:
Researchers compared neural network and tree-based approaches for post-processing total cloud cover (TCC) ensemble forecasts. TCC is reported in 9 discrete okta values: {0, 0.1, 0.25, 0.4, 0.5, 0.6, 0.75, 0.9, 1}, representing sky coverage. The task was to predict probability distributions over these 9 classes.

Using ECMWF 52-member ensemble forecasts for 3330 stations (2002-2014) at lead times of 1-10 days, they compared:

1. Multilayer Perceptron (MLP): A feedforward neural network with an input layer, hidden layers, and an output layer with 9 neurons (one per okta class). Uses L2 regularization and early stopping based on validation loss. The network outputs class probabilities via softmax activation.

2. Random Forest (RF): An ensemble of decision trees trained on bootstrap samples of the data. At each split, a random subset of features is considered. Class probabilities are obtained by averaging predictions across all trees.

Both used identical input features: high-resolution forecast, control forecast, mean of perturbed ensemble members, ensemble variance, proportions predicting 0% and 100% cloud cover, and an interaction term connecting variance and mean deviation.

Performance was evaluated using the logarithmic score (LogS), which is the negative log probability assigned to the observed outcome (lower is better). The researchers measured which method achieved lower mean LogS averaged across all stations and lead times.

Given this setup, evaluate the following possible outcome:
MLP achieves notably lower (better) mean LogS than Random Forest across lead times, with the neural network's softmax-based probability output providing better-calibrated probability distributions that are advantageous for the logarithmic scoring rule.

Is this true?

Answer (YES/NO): YES